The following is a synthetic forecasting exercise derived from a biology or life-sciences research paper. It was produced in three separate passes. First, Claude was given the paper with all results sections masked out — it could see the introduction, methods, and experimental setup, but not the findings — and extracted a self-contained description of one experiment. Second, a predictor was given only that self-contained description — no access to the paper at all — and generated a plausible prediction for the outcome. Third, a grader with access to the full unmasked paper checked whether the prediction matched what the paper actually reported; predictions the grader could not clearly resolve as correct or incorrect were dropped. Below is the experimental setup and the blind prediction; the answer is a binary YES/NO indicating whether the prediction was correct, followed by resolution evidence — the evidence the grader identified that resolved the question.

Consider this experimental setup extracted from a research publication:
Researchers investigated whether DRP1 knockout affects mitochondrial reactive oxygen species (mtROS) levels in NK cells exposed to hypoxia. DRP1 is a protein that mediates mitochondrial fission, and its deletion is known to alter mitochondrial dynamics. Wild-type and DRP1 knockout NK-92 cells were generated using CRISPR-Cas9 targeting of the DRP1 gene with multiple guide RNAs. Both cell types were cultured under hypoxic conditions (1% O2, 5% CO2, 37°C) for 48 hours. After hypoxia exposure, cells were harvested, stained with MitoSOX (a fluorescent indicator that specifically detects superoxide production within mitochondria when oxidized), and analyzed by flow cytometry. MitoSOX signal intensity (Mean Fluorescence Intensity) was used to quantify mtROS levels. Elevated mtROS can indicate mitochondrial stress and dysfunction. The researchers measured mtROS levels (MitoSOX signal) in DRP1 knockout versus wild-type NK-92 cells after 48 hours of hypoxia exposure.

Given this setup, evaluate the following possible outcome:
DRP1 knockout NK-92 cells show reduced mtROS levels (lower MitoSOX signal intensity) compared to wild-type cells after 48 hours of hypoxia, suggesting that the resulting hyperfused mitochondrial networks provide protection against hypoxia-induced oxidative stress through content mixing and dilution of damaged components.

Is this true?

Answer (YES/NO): NO